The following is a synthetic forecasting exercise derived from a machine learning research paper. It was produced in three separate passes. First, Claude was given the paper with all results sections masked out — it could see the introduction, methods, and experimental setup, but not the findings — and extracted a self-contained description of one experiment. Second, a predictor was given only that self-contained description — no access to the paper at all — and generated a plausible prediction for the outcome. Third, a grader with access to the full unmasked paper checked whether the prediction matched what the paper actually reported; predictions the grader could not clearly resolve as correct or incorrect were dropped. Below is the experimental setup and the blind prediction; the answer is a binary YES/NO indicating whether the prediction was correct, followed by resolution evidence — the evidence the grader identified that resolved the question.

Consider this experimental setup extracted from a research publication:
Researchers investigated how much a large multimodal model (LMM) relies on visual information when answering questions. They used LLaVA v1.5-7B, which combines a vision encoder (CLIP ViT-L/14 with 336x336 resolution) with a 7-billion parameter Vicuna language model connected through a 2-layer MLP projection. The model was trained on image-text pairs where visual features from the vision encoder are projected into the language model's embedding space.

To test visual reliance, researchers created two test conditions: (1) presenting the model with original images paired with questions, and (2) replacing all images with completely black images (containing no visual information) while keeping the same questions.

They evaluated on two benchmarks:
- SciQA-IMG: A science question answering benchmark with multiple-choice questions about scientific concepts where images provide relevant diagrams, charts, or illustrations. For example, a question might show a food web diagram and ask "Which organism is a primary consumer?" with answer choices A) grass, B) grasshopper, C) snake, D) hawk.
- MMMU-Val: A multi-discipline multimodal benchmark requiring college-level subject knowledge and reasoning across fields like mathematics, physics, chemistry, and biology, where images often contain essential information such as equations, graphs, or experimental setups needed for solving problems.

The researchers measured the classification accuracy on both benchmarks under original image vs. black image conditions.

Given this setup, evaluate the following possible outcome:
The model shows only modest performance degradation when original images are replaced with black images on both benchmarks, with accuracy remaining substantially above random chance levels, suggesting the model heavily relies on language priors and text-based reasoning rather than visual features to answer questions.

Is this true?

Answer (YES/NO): YES